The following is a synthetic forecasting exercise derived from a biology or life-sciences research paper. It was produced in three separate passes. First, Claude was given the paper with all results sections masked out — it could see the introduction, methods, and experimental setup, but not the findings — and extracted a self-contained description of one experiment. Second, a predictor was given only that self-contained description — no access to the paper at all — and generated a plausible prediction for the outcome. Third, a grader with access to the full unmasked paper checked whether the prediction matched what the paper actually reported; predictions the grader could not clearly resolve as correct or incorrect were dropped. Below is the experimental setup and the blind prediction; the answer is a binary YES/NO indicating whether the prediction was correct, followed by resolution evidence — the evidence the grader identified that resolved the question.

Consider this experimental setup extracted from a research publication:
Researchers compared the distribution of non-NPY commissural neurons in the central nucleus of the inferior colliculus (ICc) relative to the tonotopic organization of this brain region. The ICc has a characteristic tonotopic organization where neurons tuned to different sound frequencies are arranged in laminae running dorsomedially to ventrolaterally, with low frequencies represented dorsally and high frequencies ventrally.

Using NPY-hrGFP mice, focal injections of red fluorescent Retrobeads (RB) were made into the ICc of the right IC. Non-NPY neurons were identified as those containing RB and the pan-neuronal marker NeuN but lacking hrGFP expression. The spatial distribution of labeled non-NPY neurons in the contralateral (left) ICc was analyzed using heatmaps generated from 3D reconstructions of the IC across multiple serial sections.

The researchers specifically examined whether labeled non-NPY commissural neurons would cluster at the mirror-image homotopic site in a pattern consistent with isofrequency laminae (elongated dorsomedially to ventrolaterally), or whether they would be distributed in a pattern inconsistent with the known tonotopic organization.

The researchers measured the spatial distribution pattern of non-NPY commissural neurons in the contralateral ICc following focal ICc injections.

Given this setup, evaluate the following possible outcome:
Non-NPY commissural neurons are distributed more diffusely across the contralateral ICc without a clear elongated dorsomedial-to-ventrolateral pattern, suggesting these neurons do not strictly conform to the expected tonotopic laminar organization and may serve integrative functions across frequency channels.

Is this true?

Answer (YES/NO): NO